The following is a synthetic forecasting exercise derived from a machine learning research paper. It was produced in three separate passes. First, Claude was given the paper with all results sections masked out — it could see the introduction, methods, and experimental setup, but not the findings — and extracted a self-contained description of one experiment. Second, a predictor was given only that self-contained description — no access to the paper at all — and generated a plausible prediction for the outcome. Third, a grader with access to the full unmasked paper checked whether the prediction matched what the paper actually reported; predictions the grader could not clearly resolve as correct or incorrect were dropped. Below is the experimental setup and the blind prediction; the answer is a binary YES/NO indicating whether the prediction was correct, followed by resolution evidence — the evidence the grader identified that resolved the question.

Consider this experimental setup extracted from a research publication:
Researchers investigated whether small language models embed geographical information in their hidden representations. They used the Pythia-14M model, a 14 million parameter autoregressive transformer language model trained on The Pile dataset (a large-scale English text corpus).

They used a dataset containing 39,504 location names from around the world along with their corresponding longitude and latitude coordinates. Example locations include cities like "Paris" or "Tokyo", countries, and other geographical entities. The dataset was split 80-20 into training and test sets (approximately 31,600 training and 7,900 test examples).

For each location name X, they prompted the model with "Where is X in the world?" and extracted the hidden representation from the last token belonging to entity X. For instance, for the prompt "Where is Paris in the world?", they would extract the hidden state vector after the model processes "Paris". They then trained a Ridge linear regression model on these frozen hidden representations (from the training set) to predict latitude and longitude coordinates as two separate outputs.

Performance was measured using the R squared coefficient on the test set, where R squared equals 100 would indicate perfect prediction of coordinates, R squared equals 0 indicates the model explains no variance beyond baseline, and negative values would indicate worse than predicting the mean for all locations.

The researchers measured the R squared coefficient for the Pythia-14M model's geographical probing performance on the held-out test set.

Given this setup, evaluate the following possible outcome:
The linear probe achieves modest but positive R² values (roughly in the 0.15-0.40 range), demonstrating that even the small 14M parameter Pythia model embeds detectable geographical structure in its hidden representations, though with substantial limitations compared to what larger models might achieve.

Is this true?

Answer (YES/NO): YES